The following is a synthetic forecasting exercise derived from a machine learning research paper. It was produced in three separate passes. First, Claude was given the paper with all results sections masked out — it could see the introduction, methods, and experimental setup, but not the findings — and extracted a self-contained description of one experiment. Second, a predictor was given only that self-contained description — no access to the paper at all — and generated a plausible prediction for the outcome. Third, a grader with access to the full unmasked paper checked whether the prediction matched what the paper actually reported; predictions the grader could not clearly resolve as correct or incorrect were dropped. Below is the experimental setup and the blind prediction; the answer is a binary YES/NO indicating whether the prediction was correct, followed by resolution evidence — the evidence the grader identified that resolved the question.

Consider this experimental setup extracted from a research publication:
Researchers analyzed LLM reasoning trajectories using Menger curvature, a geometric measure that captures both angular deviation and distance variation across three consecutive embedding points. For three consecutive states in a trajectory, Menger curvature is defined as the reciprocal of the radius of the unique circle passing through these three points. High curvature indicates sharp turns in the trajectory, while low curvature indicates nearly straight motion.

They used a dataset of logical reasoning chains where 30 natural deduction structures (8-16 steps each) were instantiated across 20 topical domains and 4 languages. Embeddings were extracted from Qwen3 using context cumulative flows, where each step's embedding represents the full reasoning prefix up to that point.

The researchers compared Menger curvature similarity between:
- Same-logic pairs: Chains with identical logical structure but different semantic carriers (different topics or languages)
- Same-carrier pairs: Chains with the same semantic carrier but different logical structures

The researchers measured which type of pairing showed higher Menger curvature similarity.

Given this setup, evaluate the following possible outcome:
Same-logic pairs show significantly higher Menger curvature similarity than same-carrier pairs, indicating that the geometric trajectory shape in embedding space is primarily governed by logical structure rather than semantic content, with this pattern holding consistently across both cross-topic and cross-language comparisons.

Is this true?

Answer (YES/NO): YES